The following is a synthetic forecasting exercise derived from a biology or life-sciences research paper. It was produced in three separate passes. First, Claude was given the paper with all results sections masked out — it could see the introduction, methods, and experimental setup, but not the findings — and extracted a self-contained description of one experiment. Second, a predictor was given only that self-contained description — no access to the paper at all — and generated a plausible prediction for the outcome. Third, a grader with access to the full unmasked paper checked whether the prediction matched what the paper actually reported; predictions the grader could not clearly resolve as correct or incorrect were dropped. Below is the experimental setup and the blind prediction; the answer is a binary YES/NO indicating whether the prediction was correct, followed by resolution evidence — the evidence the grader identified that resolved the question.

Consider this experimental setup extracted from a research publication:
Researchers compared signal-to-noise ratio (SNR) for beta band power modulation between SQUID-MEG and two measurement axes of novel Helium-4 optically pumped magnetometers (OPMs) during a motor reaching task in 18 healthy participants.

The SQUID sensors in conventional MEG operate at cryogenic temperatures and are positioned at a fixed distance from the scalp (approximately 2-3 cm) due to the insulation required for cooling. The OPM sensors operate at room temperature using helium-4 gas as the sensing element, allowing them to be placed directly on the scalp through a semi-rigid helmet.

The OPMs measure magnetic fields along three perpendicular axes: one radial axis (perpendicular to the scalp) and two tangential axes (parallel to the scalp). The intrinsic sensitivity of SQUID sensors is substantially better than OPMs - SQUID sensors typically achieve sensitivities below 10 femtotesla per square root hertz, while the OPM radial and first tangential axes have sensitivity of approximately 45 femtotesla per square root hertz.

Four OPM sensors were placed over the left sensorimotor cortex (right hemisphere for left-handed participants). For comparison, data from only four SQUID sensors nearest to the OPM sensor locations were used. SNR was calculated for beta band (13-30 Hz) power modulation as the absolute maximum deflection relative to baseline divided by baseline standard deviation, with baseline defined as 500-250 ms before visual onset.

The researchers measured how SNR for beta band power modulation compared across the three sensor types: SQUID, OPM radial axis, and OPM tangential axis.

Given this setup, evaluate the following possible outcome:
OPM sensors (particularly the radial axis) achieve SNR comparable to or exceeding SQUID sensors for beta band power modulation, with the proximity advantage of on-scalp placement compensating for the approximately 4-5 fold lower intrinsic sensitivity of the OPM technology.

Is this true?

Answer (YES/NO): NO